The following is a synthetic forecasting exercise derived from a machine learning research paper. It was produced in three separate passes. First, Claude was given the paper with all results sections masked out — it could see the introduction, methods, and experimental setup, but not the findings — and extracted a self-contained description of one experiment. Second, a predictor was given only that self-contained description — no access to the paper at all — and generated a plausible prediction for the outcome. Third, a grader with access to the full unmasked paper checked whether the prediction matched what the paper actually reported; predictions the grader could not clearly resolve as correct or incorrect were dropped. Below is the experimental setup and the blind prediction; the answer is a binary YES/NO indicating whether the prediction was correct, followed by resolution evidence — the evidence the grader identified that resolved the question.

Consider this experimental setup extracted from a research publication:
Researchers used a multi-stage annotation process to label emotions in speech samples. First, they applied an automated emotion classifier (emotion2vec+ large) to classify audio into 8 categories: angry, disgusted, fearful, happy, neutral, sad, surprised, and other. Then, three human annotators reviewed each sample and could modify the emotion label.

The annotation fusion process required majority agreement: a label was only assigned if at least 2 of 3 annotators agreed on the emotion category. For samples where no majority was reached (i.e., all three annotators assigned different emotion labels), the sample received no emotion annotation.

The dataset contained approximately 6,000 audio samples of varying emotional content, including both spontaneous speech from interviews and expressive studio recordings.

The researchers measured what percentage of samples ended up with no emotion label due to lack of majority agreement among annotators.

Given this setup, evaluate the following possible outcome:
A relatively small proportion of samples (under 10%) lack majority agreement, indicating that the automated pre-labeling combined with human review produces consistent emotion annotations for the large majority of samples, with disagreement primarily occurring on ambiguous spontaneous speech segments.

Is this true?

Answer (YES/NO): YES